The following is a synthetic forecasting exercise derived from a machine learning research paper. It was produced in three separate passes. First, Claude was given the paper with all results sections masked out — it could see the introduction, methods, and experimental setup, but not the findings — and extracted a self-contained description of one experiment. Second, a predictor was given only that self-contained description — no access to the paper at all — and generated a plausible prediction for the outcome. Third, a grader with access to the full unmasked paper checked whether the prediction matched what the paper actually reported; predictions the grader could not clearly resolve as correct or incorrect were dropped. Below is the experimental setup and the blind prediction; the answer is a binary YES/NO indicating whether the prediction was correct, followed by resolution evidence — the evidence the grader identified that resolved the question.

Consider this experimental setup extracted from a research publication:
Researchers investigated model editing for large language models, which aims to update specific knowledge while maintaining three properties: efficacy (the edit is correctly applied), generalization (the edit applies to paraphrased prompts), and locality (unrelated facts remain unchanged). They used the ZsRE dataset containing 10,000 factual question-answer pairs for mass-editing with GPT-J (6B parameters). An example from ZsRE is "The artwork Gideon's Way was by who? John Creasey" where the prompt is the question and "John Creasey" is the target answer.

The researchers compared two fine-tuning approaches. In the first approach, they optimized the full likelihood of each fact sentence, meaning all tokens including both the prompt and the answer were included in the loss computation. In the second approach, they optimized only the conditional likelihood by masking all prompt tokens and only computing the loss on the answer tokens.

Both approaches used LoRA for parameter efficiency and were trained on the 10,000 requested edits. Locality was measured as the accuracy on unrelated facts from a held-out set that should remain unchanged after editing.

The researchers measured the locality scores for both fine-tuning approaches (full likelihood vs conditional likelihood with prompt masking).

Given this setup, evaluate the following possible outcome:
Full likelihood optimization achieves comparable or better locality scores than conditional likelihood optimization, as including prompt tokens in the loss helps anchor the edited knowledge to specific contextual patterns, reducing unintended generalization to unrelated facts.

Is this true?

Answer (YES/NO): NO